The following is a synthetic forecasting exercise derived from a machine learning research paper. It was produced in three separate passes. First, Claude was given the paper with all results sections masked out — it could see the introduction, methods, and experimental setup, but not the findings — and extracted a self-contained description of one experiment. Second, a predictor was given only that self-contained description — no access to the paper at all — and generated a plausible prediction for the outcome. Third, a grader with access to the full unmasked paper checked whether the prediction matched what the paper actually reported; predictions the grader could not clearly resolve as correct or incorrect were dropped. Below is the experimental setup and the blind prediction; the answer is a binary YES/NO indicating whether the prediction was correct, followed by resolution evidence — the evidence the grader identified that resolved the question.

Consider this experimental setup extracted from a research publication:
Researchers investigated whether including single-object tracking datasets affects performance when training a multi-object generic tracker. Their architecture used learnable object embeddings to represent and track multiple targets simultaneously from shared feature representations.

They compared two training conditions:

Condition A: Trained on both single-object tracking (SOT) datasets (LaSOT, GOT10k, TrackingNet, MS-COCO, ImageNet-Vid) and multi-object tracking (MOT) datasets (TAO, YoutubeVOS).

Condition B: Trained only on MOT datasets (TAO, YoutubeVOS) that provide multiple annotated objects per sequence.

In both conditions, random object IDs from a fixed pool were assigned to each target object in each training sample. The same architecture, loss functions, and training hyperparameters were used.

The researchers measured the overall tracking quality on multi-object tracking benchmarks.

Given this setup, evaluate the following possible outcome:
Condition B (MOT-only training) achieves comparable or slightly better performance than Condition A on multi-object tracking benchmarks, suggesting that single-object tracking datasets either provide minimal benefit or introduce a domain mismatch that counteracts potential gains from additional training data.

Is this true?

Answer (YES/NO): NO